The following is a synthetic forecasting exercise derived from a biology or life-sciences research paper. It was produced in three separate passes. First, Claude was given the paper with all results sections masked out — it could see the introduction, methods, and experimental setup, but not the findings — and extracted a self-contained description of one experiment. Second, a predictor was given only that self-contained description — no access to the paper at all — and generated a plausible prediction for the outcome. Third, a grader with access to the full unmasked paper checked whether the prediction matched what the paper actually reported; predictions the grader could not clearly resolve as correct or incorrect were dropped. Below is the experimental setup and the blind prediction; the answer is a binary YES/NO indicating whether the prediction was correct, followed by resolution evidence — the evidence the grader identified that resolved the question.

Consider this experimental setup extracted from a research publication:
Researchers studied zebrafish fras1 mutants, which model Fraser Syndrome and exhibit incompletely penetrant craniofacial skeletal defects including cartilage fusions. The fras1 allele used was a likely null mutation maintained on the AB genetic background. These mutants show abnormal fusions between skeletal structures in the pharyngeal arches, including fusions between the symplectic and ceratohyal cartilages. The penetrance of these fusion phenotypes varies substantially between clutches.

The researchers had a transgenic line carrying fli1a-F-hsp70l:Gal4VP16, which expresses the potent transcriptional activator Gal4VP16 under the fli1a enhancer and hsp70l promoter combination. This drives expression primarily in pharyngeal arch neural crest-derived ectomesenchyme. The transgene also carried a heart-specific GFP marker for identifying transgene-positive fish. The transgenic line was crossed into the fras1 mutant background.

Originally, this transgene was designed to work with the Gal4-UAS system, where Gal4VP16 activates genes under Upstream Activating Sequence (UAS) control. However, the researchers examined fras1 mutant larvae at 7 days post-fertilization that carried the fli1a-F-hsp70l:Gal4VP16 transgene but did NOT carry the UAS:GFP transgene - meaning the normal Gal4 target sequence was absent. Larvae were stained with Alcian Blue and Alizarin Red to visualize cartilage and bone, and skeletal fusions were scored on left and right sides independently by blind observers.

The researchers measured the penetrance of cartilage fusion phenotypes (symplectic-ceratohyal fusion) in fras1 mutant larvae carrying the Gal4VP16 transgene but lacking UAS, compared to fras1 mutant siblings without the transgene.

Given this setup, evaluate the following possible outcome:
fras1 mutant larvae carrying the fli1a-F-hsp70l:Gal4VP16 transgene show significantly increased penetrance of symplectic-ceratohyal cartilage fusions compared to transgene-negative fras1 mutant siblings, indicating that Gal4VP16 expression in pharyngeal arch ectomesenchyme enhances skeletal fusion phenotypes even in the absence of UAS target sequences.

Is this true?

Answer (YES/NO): YES